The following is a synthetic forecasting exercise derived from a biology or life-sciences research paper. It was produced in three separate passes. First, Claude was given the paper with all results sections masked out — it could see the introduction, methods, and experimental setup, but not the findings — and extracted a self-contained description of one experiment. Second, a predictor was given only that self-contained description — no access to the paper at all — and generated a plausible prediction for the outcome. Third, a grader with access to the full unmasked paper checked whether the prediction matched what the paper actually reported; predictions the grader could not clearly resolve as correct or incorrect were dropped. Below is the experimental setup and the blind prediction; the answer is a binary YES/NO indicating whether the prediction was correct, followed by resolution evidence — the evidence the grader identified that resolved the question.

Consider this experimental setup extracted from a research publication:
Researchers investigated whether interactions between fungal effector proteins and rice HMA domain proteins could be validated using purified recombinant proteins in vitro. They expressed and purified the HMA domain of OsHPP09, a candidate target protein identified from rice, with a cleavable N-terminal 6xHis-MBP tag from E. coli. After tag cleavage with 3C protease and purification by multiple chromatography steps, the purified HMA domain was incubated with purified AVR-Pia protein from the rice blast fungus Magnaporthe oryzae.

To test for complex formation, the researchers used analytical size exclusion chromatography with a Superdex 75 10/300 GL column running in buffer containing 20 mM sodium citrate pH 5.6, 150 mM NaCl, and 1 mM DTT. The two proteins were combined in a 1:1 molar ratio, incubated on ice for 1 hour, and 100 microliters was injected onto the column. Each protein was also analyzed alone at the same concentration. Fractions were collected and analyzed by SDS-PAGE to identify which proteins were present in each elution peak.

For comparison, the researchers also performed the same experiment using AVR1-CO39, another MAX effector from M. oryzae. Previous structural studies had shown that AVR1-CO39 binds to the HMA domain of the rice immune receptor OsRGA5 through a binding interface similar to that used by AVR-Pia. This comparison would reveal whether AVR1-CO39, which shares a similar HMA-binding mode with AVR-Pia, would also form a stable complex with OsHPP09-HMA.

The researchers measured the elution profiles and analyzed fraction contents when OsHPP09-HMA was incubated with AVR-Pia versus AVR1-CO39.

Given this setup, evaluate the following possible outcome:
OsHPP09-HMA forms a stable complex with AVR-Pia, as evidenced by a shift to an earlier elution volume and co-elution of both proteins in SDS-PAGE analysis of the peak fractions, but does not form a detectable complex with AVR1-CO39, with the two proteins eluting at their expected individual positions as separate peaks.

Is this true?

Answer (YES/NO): YES